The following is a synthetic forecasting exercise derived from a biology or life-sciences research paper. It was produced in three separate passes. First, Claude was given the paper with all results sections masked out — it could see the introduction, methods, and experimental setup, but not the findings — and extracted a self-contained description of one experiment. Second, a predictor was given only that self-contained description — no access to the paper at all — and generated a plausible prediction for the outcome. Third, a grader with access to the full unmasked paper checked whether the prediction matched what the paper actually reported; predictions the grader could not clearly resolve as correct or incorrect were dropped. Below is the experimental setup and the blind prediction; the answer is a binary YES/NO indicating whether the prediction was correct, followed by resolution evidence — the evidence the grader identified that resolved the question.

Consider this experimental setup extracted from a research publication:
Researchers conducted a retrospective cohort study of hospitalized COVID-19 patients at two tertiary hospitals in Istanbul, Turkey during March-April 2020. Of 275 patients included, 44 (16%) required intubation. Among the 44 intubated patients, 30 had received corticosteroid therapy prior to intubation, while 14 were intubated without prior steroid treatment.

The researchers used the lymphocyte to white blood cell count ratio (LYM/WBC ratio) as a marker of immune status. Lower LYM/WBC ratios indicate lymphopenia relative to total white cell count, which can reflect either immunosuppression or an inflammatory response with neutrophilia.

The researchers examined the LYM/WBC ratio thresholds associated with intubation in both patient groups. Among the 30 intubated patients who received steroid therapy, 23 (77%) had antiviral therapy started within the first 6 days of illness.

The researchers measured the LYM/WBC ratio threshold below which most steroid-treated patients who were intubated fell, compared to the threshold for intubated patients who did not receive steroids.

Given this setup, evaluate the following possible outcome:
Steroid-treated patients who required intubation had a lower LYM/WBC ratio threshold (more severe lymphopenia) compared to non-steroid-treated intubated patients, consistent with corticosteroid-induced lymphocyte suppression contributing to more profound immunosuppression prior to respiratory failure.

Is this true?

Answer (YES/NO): NO